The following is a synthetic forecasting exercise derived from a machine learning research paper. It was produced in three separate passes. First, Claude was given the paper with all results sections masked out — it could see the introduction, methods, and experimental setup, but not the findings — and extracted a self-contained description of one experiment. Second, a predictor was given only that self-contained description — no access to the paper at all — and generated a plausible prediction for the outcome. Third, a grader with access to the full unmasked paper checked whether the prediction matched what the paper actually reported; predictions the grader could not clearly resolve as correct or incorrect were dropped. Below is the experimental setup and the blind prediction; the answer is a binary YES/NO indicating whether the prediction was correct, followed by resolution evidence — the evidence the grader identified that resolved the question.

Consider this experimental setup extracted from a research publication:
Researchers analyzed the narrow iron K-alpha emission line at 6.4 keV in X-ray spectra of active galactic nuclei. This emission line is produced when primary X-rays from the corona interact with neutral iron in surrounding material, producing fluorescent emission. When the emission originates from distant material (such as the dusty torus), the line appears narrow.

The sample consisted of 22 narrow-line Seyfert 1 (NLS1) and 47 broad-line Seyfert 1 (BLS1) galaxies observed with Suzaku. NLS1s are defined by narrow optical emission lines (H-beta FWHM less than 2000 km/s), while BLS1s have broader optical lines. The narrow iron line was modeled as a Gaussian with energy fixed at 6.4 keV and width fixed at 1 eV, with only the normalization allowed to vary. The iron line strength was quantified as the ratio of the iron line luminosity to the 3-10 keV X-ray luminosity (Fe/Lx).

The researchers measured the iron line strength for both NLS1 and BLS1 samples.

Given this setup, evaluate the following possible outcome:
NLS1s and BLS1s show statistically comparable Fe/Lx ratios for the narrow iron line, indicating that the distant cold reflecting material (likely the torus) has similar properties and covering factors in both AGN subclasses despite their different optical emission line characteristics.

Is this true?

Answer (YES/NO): NO